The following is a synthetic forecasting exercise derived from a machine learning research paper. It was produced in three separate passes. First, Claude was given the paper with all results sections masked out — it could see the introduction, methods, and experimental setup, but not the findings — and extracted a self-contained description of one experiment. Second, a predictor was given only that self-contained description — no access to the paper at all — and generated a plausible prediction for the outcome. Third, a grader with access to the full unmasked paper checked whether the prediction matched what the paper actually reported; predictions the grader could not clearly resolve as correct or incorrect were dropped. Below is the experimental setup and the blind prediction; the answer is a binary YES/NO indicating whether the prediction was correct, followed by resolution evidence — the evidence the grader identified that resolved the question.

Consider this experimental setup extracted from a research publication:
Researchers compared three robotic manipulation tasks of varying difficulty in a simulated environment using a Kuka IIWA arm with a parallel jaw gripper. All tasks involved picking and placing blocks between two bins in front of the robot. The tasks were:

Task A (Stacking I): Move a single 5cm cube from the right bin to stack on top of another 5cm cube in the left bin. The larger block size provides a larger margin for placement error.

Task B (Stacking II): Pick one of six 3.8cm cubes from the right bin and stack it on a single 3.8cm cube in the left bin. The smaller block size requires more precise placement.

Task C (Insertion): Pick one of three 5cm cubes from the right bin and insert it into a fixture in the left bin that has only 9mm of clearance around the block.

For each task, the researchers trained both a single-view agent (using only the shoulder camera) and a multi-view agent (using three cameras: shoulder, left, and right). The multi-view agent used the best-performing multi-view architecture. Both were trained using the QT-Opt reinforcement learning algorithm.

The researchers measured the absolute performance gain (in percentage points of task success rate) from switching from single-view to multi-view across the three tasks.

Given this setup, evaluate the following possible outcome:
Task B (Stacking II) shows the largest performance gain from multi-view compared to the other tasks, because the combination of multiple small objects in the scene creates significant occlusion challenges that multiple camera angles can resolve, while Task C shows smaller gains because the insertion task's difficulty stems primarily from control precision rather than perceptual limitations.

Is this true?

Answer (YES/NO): NO